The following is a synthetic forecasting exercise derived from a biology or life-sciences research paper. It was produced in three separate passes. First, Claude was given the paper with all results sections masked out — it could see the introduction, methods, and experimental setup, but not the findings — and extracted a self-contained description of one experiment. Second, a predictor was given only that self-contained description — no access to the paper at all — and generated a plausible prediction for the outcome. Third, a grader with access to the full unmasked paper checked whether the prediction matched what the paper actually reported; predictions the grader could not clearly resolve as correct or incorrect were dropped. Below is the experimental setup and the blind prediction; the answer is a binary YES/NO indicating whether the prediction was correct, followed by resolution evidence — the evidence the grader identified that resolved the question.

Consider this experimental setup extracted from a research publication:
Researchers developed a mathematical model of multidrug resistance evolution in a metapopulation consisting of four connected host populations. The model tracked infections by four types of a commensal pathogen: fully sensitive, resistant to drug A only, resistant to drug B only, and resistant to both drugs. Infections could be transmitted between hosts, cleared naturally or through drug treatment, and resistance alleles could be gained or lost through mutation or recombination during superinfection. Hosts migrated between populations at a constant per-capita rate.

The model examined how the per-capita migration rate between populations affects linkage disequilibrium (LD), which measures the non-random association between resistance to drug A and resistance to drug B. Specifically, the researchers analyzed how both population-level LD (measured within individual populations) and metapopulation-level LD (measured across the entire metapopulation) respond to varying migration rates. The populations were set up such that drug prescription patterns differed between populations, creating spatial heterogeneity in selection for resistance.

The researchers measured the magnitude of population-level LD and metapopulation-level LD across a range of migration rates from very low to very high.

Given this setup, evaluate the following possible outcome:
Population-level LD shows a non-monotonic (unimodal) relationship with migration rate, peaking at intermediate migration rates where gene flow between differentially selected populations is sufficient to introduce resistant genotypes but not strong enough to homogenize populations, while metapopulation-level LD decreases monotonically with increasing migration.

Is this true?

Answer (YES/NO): YES